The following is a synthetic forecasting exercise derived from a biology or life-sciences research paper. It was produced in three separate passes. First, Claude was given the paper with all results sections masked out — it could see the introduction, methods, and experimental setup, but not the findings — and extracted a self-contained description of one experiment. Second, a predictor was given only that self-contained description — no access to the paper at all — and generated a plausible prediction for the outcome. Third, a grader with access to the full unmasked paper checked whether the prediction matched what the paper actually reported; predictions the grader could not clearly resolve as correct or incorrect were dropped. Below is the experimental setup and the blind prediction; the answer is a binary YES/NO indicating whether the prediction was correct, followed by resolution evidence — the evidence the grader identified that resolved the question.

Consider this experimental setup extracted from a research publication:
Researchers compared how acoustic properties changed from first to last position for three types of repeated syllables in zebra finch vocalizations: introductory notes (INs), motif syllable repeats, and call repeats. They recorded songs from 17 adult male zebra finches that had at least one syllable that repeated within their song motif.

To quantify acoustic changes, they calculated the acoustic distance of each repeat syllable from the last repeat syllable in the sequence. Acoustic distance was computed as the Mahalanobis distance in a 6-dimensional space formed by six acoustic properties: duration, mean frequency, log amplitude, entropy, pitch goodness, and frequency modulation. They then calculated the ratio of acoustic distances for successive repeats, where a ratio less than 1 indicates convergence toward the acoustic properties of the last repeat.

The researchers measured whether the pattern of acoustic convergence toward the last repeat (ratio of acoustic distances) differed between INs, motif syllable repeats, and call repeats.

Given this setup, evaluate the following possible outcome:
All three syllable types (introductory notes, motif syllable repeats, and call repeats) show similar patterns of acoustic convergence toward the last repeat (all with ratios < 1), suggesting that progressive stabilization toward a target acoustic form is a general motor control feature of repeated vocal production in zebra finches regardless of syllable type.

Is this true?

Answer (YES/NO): YES